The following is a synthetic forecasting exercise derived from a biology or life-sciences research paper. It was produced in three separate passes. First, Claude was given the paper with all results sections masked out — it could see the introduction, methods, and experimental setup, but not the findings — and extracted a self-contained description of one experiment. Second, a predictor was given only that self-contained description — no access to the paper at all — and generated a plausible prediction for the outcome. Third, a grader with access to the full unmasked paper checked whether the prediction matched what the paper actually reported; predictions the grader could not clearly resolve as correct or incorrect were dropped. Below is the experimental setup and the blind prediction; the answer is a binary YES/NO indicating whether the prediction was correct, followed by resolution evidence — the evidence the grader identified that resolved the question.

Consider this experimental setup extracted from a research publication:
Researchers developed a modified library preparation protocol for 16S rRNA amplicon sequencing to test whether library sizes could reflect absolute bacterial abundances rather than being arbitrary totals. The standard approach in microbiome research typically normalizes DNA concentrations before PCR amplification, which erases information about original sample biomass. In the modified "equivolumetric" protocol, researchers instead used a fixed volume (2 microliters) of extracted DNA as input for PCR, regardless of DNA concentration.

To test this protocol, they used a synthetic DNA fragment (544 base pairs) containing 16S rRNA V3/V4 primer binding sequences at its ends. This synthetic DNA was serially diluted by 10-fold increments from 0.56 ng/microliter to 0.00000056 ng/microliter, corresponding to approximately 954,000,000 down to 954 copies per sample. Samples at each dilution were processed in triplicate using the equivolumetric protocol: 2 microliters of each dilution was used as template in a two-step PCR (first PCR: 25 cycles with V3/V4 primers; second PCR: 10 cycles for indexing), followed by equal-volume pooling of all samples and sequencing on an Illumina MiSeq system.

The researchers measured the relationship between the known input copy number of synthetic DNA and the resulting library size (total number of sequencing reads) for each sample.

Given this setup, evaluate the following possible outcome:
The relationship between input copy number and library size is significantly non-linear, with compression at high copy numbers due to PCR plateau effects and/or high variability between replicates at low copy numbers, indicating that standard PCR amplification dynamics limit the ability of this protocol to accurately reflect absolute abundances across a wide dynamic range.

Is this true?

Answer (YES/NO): YES